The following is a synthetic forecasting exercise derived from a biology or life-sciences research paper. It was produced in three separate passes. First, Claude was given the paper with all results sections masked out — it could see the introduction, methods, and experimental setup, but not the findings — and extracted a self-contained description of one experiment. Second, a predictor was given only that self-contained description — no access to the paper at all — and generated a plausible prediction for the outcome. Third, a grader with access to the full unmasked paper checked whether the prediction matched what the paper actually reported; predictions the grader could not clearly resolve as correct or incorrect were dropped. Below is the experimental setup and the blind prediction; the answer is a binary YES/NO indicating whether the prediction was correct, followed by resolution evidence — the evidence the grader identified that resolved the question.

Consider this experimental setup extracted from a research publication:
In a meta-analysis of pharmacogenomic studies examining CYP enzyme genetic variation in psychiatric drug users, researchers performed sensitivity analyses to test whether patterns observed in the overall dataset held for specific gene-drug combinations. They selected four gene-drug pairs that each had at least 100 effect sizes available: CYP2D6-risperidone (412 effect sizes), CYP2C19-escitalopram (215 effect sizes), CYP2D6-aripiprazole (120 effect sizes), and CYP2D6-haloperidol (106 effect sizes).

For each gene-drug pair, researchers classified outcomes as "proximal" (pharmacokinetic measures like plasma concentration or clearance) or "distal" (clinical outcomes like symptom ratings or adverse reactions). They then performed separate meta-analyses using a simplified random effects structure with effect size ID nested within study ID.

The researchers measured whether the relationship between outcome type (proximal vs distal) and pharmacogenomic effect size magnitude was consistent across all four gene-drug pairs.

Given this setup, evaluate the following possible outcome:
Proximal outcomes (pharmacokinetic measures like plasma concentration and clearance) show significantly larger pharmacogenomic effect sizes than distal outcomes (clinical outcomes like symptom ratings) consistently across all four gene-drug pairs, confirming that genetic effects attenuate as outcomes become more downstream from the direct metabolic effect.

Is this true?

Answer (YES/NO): NO